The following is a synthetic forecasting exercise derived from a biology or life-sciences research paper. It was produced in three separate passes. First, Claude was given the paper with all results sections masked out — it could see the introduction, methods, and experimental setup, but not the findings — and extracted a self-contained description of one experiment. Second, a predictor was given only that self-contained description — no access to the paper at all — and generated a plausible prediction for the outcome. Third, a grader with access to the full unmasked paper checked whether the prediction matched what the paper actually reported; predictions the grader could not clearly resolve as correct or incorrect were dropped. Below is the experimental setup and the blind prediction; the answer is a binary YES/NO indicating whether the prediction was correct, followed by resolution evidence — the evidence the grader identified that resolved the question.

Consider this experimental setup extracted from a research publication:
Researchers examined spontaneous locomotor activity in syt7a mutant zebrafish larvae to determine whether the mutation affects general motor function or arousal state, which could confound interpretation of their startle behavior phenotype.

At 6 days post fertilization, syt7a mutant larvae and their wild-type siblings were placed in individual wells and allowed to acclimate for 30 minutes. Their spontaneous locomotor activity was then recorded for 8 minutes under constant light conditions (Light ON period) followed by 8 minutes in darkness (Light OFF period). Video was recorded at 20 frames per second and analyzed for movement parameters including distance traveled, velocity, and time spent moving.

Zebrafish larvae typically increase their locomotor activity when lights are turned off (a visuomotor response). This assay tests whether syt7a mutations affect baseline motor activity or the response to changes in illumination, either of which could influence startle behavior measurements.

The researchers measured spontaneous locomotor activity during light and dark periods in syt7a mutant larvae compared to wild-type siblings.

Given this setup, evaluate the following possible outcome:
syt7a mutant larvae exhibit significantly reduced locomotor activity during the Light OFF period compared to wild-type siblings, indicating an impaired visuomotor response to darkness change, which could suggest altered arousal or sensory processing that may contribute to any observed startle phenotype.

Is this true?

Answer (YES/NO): NO